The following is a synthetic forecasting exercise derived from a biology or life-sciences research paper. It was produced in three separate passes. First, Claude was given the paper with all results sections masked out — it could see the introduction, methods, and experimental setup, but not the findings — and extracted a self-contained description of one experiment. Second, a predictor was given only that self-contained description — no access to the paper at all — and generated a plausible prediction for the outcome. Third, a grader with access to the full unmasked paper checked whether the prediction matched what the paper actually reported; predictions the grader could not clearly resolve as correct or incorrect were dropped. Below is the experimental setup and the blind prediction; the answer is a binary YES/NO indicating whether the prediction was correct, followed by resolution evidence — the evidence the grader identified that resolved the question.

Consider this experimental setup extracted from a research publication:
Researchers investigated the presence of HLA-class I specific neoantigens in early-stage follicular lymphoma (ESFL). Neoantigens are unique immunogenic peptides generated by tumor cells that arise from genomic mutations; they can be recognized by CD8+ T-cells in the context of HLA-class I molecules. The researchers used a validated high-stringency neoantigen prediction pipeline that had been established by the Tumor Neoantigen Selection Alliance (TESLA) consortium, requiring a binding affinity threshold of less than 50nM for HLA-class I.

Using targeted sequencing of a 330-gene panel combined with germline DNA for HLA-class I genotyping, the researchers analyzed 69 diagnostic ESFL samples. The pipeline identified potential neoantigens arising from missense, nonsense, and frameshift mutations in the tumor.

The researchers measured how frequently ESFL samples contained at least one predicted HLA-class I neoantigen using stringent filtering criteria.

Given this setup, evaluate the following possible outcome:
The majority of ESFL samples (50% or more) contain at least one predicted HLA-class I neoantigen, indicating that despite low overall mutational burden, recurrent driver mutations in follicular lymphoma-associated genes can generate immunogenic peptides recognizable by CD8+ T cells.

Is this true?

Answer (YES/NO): NO